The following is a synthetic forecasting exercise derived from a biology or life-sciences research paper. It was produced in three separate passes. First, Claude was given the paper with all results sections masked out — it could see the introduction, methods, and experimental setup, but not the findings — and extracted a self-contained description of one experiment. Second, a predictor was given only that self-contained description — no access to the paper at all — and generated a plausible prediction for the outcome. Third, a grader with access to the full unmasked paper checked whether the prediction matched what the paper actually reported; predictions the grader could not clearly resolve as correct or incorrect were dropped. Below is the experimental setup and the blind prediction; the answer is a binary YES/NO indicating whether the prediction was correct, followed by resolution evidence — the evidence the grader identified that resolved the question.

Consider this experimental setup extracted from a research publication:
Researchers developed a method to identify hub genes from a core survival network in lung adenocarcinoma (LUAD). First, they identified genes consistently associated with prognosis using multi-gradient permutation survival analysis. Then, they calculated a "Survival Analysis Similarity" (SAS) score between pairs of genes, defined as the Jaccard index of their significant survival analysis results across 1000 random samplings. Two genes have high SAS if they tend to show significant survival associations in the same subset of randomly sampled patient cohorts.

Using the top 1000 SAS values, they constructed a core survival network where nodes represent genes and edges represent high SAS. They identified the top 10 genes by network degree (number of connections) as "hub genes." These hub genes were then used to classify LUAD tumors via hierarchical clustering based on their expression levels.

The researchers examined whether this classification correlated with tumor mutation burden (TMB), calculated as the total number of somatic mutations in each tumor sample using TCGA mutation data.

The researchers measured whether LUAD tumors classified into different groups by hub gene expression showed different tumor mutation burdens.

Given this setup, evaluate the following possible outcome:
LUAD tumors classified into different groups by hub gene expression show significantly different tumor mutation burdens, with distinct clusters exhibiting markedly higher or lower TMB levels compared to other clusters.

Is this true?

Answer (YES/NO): YES